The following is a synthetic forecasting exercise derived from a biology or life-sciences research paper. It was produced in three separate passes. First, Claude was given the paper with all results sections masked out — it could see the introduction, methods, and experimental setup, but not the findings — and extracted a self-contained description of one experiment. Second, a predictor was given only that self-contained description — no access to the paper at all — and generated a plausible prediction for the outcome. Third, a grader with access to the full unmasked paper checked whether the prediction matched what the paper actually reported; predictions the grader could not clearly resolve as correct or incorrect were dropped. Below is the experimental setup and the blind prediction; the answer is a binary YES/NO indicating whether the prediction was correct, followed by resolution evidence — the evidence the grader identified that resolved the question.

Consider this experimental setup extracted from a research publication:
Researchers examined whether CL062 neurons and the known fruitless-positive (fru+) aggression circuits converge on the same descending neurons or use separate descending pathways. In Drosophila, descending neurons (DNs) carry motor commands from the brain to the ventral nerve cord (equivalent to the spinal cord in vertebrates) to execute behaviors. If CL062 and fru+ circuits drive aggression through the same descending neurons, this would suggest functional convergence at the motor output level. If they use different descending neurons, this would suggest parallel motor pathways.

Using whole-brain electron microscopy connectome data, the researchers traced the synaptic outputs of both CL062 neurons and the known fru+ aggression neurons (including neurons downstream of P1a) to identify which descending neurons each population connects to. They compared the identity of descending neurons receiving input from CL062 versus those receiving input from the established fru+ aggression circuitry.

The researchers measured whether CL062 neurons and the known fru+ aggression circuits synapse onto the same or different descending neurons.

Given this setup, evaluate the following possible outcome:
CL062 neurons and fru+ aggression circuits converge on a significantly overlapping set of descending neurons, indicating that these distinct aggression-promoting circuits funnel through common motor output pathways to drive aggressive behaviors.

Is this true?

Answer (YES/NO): NO